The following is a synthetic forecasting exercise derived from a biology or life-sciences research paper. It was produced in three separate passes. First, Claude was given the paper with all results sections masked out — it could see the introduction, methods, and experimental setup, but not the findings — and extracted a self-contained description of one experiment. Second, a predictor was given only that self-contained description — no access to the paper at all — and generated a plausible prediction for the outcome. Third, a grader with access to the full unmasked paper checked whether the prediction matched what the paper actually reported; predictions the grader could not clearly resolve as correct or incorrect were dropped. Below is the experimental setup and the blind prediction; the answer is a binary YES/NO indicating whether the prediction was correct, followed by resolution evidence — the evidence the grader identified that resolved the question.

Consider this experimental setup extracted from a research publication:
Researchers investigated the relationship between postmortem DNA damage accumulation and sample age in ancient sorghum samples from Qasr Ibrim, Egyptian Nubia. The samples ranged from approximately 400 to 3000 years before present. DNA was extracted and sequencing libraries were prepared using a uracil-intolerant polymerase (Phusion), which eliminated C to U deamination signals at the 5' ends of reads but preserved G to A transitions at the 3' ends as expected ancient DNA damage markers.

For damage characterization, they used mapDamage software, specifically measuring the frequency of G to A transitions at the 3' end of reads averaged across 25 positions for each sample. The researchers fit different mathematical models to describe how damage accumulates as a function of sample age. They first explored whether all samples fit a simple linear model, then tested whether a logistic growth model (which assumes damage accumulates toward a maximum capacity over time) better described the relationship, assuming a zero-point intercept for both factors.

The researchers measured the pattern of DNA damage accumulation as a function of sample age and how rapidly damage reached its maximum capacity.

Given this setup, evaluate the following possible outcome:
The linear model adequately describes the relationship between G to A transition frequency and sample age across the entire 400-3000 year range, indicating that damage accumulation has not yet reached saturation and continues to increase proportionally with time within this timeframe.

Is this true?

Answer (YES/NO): NO